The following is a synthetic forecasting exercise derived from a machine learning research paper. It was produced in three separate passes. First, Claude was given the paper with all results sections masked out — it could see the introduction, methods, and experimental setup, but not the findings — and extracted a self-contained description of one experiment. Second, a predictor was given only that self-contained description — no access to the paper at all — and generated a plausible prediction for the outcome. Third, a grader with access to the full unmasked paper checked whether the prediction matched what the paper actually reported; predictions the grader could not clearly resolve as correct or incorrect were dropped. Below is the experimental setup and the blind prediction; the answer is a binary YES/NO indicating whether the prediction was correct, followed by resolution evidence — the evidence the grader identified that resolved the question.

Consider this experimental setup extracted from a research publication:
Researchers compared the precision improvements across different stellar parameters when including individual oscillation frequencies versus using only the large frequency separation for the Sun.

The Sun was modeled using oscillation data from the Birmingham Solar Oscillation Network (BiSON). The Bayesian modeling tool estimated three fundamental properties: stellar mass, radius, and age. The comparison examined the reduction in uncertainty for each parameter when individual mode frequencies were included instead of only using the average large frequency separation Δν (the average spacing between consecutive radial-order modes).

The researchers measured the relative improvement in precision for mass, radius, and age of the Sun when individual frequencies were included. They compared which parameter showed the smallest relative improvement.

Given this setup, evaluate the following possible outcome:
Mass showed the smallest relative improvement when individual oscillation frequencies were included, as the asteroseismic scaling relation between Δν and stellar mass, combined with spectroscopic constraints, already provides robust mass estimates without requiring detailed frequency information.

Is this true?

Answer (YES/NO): NO